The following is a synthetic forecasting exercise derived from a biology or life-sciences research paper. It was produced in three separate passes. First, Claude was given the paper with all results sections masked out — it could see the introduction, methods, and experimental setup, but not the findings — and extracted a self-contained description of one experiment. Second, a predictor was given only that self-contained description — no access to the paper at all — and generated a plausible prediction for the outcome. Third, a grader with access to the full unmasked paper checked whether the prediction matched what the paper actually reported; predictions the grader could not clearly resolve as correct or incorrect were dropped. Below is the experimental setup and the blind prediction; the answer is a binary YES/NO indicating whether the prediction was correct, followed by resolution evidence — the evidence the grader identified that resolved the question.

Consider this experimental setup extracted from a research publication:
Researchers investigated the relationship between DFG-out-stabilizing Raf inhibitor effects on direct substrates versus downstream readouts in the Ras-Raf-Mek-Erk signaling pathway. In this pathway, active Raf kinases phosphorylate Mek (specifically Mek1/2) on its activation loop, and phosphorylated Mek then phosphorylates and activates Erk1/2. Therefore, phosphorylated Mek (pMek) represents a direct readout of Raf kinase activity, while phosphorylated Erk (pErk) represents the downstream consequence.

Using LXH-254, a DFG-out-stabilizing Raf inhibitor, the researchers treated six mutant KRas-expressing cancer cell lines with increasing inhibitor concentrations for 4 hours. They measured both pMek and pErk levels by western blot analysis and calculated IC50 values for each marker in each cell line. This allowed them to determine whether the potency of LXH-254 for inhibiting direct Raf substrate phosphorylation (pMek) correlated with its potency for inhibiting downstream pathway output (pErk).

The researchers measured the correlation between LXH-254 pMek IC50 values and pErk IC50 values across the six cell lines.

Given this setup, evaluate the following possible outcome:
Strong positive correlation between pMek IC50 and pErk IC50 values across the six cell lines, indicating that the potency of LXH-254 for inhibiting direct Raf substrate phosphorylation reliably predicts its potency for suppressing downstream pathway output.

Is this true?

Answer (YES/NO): YES